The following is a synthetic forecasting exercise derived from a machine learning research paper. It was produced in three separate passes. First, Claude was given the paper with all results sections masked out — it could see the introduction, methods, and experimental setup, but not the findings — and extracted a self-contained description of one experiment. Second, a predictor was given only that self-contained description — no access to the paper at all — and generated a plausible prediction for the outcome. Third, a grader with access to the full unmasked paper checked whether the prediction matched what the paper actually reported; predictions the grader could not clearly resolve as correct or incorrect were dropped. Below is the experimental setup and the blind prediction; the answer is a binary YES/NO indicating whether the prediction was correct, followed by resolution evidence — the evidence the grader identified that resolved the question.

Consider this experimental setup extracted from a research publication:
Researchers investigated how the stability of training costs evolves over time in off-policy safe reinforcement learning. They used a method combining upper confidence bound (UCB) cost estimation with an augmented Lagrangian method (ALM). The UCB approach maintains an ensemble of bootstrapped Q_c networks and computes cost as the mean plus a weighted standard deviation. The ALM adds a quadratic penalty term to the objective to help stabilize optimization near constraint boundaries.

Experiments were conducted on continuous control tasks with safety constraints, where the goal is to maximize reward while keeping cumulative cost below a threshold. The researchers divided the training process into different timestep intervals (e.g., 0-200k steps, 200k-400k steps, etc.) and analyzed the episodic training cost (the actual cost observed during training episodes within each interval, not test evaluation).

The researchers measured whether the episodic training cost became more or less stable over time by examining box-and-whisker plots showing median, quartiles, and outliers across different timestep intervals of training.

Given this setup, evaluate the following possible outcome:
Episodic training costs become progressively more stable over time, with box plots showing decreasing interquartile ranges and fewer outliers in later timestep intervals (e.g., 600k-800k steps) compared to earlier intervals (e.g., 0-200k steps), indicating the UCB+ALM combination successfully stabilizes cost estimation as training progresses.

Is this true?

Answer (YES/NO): YES